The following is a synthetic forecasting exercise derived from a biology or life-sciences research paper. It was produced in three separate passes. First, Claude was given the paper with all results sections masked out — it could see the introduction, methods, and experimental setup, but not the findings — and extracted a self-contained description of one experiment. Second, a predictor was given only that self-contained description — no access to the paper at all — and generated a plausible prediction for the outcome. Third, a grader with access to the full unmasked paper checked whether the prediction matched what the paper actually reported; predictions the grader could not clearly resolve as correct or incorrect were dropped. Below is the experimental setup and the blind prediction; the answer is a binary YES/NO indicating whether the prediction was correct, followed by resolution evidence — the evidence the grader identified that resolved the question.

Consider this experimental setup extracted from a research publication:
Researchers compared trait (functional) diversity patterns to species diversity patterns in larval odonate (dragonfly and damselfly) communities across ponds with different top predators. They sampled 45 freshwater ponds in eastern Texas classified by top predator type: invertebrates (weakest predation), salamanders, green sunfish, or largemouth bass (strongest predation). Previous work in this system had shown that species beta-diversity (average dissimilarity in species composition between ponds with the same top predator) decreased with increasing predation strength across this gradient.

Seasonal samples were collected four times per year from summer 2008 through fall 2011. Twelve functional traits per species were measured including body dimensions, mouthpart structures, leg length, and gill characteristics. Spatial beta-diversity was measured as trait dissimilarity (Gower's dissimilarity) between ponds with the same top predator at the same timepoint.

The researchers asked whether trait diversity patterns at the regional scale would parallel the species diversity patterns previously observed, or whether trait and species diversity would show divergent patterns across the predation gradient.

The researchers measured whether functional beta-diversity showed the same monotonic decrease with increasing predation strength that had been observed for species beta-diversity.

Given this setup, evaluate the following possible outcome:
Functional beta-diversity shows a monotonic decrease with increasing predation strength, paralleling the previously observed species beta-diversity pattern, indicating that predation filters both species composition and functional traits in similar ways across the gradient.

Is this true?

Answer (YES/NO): NO